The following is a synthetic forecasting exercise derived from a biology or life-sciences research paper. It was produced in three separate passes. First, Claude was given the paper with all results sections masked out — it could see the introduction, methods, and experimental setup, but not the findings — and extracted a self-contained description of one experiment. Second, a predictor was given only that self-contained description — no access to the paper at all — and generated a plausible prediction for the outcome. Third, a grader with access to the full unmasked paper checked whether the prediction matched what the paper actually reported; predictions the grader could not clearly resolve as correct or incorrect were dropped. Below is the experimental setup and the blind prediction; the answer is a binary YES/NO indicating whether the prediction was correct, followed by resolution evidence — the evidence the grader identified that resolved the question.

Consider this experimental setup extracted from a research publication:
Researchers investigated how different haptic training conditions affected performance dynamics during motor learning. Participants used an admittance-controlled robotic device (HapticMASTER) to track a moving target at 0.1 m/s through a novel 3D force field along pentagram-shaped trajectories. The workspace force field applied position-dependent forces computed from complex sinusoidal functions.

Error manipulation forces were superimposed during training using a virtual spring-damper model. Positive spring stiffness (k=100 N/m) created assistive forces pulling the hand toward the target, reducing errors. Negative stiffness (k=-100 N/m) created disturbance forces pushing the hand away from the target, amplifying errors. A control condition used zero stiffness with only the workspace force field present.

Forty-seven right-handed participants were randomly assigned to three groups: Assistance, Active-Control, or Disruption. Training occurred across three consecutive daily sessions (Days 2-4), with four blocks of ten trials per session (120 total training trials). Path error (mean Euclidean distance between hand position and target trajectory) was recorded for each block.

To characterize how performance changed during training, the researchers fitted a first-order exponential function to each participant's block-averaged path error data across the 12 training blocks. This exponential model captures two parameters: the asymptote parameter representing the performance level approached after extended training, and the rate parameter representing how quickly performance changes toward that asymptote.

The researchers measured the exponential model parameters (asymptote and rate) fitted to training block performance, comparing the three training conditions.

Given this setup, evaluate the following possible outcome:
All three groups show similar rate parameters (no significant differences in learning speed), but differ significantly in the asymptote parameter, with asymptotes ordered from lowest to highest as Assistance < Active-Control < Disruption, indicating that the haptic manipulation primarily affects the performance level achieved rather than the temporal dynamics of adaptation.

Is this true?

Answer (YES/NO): NO